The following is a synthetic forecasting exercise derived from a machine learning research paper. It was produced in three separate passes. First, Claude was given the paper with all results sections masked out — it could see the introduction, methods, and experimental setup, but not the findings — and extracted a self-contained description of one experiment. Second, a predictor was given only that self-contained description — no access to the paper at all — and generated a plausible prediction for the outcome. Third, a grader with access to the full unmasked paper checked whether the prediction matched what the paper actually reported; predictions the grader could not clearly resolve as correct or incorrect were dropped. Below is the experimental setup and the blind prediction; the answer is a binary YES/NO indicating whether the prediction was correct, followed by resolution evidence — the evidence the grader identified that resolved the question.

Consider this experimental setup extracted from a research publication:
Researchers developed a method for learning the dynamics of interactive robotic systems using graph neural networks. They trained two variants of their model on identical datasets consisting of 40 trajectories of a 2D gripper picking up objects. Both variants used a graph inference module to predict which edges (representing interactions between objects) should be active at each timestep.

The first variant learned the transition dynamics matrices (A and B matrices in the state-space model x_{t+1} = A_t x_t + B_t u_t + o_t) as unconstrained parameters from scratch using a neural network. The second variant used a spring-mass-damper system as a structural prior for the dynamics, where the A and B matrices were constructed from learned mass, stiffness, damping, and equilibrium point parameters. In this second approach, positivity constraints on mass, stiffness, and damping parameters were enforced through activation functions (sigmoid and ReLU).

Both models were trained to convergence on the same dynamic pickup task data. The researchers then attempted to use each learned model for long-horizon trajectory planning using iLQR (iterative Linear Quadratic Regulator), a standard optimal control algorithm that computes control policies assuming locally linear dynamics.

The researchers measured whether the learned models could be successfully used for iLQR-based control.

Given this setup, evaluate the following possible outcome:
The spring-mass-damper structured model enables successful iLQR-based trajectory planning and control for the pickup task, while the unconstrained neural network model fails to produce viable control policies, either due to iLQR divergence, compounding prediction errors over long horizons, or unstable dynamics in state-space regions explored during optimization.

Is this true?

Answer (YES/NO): YES